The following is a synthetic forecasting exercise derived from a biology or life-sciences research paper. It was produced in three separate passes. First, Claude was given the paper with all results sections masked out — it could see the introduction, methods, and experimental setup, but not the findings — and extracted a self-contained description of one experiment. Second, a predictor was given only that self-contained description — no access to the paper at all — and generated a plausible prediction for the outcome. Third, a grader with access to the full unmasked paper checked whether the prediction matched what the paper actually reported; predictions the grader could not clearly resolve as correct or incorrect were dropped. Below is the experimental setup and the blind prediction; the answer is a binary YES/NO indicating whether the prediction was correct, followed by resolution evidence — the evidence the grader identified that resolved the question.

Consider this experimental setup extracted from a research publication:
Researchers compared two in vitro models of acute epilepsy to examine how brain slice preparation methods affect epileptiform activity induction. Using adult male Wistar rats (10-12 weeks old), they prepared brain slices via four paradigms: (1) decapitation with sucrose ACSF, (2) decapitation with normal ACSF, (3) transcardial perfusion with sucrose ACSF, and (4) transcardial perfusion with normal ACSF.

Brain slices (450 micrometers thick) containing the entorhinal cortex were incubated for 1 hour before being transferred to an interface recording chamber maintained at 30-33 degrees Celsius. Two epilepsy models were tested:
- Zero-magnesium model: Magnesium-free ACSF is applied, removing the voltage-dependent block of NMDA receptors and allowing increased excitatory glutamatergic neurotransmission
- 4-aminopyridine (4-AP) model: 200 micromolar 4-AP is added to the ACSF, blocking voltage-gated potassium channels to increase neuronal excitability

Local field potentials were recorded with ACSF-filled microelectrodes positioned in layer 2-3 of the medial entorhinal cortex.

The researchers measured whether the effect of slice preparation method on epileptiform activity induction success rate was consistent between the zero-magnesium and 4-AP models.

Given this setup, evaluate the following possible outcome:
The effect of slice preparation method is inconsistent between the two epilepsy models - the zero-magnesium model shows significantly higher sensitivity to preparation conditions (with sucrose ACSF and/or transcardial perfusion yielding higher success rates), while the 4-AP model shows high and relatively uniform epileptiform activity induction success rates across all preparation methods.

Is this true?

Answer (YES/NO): NO